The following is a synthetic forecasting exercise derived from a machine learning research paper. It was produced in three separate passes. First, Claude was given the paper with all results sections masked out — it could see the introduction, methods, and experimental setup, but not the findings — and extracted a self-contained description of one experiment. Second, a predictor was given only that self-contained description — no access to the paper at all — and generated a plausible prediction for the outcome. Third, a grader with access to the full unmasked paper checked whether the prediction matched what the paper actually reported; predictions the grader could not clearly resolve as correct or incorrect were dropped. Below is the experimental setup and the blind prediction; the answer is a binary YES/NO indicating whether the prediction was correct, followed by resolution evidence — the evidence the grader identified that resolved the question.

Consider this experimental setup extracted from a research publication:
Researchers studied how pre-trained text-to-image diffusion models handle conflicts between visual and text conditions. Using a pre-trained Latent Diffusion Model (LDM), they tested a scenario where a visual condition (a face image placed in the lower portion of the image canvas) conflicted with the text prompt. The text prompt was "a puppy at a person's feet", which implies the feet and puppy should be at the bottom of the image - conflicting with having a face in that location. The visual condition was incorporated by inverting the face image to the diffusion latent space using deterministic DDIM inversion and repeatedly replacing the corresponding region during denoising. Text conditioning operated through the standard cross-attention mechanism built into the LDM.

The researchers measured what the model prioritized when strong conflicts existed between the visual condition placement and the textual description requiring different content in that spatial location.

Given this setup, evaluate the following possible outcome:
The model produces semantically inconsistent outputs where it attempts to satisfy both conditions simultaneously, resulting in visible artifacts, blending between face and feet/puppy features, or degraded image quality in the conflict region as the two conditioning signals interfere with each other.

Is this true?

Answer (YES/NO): NO